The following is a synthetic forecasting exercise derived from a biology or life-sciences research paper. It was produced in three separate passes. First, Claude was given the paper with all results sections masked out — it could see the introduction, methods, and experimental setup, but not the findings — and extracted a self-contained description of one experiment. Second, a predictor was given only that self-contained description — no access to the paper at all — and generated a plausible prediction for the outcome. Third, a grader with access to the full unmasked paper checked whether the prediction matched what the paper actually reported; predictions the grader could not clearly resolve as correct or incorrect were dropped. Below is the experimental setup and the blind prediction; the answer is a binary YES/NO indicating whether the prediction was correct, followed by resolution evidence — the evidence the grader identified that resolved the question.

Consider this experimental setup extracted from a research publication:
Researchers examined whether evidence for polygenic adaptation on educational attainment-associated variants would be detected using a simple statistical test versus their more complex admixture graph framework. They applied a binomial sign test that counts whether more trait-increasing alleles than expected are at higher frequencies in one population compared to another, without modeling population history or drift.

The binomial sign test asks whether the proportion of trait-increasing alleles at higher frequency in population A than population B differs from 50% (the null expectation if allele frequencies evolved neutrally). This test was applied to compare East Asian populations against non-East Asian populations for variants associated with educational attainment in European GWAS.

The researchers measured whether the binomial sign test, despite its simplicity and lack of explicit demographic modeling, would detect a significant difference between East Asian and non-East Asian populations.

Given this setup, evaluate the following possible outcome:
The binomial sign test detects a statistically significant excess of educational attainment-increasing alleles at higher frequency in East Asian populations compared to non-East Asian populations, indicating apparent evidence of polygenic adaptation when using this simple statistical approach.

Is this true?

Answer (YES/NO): YES